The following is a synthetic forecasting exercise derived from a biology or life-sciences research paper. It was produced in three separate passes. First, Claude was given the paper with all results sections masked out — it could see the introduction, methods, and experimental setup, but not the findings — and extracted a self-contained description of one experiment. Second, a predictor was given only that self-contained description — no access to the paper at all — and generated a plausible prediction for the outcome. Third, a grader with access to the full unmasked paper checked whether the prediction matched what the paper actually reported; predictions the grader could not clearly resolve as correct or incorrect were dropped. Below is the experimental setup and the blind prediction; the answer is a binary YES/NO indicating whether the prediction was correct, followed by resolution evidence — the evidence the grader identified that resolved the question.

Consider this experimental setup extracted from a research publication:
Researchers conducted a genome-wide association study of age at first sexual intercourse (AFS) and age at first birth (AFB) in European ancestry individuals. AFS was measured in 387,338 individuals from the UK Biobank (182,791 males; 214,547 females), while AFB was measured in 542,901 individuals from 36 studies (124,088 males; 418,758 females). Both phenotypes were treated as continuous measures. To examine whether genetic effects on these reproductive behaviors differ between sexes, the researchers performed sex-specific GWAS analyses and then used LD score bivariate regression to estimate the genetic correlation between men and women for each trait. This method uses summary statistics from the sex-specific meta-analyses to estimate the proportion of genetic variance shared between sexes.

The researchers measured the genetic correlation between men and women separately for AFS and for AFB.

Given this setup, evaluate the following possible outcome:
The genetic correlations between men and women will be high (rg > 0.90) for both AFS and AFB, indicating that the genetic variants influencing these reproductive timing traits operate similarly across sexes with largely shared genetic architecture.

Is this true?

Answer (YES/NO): NO